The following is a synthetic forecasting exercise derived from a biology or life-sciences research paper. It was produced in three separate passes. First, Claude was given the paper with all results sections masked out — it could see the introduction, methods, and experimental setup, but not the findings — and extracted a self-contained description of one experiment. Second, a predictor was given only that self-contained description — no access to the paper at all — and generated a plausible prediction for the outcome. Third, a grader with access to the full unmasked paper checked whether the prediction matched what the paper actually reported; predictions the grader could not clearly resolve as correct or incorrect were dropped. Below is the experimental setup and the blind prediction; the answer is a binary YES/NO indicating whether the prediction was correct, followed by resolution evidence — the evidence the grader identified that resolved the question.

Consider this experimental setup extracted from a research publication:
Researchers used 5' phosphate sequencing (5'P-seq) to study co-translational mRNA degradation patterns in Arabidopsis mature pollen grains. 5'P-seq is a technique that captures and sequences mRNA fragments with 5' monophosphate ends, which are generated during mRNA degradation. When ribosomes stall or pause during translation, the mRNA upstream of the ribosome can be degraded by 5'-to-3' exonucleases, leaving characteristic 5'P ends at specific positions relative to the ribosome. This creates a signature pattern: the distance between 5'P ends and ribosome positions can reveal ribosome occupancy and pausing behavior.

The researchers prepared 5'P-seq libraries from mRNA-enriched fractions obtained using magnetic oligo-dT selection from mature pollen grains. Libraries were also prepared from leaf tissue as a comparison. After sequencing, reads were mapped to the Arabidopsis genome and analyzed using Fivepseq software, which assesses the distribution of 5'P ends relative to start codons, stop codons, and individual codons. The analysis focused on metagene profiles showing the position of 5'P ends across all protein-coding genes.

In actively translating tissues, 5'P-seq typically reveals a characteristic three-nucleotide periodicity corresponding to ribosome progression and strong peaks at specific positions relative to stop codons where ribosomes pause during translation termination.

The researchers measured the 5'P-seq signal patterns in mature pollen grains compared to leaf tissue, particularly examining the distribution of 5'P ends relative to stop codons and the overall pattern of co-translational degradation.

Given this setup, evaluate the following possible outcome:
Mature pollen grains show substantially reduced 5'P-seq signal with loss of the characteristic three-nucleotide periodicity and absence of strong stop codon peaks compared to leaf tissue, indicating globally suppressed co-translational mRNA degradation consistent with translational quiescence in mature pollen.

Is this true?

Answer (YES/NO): YES